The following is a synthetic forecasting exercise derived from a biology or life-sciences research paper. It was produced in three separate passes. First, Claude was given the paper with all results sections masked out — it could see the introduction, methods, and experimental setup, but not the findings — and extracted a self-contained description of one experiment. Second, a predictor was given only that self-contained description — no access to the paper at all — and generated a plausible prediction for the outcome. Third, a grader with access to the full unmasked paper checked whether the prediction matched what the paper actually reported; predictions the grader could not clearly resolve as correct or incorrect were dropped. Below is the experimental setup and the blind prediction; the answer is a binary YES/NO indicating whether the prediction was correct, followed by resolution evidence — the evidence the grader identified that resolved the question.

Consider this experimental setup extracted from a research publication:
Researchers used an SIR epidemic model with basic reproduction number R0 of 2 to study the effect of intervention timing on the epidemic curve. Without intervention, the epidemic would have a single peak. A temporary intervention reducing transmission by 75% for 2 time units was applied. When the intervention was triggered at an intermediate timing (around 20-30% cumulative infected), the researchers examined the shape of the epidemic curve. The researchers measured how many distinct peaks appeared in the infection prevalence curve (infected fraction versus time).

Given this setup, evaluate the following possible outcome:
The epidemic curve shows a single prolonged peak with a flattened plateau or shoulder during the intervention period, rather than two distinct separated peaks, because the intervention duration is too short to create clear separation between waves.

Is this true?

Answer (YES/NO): NO